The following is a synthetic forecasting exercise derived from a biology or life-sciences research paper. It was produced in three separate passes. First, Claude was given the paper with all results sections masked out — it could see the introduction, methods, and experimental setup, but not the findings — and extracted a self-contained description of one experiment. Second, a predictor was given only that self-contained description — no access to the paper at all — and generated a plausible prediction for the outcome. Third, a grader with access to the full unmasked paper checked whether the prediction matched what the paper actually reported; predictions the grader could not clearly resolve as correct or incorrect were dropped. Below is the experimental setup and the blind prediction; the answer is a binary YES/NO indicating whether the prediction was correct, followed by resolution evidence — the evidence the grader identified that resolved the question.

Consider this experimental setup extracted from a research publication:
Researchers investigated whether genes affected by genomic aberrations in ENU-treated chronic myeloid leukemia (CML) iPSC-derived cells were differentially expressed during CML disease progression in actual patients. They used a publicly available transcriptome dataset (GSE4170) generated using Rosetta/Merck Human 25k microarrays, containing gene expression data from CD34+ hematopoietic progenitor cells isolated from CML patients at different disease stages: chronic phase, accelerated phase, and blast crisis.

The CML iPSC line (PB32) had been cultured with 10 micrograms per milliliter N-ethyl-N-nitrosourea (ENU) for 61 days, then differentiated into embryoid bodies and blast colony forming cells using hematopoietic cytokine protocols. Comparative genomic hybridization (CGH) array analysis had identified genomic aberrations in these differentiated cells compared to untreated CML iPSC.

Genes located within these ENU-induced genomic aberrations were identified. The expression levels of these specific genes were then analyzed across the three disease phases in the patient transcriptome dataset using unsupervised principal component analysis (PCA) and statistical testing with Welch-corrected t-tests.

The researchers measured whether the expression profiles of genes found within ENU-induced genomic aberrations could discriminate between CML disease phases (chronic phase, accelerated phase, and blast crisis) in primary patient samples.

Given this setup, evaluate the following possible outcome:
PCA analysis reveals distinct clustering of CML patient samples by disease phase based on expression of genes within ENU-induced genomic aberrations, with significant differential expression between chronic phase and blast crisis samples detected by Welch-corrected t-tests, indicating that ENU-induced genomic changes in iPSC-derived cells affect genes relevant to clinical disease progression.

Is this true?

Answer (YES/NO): NO